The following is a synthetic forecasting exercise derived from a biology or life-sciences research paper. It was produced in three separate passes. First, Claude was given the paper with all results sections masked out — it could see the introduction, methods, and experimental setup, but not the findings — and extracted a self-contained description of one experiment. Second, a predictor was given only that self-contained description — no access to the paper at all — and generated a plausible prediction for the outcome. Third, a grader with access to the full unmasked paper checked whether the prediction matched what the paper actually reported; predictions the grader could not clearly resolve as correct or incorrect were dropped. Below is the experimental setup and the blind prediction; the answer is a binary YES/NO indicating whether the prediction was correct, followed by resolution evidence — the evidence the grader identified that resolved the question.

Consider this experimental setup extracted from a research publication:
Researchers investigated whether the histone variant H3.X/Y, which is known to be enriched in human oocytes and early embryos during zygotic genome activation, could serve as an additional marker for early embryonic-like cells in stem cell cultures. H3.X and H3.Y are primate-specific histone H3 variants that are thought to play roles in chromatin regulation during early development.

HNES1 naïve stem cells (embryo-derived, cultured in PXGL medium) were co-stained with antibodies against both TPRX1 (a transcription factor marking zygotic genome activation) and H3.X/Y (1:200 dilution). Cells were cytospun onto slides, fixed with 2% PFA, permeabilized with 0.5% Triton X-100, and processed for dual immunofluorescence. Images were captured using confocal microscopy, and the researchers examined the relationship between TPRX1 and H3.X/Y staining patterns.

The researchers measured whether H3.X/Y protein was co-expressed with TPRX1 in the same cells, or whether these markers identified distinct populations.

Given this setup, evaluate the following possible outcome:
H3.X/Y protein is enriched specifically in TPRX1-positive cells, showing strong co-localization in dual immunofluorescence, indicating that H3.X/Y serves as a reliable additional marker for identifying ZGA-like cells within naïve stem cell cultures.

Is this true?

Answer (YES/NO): NO